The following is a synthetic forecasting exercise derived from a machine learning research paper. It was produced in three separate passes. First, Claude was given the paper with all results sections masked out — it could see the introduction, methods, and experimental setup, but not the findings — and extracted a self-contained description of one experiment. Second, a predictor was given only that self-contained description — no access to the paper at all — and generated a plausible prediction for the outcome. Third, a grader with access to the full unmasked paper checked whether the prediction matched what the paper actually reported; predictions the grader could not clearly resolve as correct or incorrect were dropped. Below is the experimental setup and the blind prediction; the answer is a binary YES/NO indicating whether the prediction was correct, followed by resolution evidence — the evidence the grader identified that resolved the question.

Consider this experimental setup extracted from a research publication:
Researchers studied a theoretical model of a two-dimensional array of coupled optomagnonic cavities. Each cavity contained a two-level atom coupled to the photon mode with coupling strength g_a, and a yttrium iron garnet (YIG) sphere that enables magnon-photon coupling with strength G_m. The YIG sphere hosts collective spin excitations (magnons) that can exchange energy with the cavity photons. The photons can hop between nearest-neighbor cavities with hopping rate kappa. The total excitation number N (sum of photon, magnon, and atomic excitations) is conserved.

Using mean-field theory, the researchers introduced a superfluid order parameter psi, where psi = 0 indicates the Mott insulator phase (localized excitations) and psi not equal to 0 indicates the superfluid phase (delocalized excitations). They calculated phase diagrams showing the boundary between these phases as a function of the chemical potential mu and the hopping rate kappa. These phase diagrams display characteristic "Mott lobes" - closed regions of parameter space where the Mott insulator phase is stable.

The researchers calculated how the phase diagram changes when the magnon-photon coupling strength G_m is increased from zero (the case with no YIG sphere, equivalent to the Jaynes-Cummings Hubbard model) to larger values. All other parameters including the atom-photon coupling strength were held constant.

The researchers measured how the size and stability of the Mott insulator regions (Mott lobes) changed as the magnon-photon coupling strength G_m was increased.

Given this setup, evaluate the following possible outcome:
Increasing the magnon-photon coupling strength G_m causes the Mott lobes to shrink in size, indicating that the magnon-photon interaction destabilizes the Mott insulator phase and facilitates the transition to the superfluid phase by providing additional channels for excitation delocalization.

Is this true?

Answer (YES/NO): YES